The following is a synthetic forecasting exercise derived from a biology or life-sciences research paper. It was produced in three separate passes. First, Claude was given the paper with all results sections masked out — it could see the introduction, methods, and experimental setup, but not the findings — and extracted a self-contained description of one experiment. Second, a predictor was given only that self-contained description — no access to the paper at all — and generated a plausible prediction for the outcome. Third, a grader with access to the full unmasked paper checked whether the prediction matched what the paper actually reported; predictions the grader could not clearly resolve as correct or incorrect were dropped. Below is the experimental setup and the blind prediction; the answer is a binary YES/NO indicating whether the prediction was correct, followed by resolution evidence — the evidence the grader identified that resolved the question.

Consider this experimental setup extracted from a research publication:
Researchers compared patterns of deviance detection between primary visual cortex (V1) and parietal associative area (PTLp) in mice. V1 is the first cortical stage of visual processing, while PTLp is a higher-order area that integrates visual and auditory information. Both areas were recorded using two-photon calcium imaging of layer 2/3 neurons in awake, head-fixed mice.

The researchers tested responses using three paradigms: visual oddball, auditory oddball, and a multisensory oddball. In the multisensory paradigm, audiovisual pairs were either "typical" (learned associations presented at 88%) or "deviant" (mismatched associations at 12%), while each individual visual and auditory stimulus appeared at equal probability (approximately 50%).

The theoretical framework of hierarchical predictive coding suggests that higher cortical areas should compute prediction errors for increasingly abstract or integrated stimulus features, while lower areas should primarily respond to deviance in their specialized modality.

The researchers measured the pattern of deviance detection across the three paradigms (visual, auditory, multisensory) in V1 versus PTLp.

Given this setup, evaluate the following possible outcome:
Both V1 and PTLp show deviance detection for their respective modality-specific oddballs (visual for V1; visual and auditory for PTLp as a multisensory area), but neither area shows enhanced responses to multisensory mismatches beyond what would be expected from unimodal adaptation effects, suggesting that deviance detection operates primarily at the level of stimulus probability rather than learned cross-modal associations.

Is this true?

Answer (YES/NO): NO